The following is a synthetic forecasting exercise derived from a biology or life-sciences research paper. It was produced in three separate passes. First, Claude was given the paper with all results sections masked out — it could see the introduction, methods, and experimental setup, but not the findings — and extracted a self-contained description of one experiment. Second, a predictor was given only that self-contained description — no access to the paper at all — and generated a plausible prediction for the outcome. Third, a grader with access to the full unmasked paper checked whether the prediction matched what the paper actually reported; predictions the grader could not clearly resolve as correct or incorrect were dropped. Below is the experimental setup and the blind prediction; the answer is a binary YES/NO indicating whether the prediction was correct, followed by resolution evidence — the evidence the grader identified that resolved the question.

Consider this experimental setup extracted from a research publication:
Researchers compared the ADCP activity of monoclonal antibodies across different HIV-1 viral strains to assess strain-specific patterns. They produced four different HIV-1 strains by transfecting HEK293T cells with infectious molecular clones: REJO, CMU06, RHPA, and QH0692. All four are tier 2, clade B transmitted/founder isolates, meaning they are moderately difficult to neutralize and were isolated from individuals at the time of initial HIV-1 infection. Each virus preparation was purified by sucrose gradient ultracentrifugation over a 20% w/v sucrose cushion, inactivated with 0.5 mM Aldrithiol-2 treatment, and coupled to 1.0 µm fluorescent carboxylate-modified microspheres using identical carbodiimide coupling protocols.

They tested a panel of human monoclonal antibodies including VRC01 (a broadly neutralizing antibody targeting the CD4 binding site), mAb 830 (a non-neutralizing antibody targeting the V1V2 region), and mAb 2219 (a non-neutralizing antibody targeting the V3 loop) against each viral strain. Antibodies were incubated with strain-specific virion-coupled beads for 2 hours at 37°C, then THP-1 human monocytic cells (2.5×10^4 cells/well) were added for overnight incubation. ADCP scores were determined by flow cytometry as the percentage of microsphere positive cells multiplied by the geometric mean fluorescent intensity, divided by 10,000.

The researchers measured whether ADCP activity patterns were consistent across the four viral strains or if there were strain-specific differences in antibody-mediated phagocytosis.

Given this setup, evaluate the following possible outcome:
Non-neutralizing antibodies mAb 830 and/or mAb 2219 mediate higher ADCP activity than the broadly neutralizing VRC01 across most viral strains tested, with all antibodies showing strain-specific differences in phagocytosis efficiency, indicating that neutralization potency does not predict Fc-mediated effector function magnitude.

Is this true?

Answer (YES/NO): YES